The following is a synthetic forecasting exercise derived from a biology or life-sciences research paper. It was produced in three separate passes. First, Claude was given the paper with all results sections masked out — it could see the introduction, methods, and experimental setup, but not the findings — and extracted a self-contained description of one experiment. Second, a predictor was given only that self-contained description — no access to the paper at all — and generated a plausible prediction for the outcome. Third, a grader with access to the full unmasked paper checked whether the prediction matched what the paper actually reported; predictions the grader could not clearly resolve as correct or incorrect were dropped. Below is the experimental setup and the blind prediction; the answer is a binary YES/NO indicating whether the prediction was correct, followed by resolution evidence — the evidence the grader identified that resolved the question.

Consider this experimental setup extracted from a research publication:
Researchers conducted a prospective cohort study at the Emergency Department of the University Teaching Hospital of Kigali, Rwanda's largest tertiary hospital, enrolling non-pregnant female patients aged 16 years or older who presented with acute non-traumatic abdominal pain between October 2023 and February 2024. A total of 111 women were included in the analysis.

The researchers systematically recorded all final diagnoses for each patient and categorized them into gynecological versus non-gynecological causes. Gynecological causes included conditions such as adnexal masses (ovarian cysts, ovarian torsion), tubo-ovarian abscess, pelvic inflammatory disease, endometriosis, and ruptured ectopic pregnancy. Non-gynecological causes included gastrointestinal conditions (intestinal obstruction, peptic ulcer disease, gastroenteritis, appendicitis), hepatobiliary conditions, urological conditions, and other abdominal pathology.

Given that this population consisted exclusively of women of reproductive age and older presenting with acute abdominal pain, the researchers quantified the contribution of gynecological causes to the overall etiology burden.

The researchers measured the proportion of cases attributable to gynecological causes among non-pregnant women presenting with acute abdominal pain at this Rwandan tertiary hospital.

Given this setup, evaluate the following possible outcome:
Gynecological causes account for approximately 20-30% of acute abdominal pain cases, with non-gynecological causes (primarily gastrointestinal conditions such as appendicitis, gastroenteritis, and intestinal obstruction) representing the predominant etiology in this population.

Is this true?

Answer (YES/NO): NO